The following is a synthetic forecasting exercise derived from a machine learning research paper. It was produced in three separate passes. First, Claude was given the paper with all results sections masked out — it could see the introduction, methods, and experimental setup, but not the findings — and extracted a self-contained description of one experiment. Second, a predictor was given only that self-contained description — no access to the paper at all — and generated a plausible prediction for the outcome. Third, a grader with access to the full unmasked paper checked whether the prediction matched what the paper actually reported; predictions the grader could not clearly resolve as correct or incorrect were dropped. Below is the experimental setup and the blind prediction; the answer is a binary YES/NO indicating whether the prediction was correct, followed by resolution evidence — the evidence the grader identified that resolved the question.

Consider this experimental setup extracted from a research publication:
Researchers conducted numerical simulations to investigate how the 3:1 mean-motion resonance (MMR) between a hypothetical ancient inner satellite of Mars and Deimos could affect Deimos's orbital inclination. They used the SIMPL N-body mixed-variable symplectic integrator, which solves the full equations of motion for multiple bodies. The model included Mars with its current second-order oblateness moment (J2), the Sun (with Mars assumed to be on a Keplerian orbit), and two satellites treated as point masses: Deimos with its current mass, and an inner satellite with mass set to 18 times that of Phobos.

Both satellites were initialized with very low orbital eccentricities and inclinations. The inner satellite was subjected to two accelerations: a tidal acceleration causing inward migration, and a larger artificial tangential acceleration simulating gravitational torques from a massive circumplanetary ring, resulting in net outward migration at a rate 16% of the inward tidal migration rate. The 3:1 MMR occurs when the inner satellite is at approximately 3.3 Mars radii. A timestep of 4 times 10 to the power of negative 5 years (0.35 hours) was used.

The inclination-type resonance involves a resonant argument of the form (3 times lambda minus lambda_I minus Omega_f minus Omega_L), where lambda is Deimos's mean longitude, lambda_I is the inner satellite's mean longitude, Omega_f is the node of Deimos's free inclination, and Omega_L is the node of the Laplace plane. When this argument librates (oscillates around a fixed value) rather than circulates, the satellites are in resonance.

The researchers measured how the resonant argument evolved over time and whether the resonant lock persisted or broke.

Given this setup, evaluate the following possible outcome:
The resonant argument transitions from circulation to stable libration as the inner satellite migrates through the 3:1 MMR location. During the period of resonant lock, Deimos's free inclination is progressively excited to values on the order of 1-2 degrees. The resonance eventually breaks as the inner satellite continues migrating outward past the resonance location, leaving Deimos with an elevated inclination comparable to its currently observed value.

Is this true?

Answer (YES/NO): YES